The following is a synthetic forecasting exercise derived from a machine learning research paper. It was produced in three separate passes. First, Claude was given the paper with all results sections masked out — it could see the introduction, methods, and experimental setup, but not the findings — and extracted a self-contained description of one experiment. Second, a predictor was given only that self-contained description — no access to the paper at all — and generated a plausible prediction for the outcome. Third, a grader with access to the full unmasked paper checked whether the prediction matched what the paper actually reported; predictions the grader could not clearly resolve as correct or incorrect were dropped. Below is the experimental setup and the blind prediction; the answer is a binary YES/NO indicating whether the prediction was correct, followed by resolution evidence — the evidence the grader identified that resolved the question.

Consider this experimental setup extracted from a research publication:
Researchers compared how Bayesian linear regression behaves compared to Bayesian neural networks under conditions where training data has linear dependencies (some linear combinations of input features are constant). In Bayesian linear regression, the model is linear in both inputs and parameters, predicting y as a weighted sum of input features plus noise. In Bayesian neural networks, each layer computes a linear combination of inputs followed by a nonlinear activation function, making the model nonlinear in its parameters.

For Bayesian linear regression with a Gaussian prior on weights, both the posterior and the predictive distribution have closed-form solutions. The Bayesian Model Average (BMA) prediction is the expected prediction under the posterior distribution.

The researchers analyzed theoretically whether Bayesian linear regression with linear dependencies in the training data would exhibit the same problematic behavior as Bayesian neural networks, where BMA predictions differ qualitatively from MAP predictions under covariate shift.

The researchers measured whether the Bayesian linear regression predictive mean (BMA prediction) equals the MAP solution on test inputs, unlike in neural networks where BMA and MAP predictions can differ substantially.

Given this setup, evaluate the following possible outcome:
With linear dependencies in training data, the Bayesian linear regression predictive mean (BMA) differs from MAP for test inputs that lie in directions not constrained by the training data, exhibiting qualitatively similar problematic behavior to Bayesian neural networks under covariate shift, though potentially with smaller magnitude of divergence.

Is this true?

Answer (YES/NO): NO